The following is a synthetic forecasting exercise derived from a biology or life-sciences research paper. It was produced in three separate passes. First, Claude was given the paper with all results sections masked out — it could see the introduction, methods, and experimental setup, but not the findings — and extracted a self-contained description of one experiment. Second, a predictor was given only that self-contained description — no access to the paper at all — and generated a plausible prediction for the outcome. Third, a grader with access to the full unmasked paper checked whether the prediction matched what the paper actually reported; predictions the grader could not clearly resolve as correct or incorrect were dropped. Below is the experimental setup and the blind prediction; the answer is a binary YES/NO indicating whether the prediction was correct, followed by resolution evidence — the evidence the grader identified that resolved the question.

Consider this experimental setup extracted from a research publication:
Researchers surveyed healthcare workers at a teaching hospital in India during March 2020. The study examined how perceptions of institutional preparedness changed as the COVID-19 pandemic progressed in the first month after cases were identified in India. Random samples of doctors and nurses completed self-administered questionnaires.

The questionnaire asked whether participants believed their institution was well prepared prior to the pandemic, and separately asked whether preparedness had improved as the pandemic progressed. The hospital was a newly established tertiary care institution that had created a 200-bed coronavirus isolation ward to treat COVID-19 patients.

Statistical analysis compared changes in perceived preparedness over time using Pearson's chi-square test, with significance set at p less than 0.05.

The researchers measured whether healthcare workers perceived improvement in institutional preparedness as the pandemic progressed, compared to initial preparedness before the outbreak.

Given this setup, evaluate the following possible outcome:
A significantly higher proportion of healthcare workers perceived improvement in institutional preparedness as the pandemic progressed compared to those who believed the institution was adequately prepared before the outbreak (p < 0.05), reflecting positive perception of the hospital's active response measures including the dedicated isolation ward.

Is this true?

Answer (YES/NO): YES